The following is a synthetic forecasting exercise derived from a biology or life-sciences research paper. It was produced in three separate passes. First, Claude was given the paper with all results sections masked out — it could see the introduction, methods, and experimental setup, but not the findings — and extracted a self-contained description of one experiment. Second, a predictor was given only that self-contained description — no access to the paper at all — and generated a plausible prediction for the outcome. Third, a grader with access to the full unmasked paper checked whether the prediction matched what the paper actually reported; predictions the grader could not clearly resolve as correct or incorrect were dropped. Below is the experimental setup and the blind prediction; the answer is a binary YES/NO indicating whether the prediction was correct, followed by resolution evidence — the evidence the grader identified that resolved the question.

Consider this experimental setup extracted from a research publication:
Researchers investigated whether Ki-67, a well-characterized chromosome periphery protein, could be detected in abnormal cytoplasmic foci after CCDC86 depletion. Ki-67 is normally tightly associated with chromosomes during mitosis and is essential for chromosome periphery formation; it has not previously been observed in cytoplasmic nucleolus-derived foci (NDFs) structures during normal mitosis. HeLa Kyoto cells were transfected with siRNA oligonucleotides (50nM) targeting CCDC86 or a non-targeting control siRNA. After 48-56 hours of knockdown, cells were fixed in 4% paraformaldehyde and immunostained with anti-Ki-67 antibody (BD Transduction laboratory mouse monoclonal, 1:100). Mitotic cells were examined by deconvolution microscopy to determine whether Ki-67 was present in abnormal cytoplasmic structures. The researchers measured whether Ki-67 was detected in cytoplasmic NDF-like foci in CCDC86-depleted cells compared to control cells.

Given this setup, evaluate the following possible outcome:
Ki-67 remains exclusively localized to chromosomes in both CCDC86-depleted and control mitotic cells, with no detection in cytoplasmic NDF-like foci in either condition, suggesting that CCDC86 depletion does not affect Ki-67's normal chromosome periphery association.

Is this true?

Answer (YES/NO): NO